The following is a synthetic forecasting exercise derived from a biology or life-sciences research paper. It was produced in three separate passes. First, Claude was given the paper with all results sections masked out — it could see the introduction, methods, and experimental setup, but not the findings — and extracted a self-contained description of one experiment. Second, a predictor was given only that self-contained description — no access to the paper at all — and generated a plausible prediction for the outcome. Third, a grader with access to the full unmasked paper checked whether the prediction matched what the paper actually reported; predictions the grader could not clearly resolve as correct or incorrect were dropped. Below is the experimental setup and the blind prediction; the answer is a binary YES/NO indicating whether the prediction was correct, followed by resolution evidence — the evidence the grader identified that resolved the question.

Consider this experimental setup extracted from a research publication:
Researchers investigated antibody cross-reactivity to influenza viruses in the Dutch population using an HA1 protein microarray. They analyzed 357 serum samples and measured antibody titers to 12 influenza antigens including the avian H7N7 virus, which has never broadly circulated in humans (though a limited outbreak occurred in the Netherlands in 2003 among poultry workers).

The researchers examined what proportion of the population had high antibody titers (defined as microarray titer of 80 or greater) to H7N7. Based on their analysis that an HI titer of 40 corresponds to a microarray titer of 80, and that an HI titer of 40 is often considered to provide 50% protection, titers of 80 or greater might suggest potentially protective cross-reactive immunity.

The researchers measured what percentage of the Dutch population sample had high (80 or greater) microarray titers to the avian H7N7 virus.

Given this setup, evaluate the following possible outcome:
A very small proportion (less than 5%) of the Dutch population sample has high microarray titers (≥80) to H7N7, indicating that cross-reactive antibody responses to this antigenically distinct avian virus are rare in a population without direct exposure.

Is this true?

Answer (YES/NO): YES